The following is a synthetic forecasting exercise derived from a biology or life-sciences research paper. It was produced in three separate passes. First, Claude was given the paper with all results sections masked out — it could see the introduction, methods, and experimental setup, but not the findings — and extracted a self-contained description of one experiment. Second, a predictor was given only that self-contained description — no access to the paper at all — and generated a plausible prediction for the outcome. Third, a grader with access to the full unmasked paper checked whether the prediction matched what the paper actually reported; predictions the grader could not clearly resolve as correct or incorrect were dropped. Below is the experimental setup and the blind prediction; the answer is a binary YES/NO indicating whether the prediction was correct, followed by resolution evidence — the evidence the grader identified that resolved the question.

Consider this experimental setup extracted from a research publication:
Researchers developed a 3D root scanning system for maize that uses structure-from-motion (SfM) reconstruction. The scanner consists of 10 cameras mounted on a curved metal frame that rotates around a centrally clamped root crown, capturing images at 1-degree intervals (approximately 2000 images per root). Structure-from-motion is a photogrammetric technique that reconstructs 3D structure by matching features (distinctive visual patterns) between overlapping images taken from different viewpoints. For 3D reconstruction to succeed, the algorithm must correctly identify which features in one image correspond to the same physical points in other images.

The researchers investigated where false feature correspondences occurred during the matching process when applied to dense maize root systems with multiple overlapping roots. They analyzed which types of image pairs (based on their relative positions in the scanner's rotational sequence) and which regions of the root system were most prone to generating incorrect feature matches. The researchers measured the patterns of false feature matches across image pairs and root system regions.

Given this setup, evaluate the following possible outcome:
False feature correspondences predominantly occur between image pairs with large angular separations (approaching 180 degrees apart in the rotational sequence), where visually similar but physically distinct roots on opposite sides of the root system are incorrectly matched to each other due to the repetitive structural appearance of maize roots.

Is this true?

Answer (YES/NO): NO